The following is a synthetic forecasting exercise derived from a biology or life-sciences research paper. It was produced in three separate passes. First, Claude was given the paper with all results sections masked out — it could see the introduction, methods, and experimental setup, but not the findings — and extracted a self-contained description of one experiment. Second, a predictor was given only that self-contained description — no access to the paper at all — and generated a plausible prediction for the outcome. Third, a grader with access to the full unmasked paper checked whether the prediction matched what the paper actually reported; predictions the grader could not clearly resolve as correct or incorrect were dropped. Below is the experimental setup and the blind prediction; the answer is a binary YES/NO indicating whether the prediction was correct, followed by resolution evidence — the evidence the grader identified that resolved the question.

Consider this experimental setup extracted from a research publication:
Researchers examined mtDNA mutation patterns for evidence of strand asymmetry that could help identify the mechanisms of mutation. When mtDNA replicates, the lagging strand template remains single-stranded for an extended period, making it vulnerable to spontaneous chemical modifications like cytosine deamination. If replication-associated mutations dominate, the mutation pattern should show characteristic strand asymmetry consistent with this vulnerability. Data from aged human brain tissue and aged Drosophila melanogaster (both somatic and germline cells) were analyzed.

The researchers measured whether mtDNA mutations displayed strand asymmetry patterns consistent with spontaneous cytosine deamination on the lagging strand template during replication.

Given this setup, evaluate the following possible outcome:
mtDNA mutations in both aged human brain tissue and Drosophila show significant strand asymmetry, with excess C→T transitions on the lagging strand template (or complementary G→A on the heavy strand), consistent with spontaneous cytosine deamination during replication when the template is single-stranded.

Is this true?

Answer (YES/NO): YES